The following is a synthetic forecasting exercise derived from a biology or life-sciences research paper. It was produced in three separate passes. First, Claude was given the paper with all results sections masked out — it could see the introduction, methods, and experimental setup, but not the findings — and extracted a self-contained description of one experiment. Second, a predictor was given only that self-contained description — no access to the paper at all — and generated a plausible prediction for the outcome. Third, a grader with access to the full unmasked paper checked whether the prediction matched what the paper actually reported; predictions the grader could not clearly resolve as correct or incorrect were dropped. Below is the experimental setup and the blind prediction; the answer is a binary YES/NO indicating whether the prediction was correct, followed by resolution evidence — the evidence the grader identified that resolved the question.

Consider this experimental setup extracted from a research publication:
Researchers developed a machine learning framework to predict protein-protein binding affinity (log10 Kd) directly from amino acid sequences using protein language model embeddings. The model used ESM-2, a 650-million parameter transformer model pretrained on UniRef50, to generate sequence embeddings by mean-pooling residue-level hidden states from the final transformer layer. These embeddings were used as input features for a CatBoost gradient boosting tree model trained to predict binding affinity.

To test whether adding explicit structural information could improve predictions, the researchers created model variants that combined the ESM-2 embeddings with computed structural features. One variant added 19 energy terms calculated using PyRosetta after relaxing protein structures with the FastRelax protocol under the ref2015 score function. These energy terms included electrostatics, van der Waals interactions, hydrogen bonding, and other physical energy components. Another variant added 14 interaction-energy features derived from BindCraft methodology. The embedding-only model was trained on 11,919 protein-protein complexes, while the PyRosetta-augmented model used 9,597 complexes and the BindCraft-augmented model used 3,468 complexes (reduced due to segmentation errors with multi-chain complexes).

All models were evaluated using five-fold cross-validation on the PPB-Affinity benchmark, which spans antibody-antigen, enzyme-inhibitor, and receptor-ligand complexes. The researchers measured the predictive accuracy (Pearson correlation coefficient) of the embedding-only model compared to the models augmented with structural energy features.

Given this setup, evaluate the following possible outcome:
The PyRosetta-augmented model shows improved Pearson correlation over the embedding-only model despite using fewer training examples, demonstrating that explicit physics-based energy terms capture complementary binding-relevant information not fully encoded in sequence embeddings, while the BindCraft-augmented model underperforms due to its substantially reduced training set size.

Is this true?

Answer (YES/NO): NO